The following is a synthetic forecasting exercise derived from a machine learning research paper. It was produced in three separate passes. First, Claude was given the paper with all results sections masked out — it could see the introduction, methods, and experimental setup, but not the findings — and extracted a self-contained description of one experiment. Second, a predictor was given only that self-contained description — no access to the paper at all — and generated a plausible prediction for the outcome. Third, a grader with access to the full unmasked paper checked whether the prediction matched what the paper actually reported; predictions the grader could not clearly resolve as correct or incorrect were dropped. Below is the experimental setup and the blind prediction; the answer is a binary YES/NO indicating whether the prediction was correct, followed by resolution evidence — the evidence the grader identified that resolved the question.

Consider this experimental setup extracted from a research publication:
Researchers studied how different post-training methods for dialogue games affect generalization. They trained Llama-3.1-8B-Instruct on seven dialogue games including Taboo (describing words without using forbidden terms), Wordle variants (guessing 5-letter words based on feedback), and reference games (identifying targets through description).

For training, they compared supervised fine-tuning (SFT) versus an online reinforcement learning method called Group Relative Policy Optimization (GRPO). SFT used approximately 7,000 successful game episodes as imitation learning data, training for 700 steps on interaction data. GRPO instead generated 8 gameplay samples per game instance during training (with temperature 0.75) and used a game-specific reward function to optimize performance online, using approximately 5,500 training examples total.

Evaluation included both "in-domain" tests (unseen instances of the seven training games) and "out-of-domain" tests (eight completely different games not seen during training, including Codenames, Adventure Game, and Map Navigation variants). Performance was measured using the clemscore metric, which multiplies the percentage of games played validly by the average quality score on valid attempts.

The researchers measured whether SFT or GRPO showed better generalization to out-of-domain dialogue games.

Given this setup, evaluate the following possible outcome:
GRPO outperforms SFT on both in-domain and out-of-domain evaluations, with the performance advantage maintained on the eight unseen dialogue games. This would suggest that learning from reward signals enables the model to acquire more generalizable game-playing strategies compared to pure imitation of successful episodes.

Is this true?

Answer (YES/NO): NO